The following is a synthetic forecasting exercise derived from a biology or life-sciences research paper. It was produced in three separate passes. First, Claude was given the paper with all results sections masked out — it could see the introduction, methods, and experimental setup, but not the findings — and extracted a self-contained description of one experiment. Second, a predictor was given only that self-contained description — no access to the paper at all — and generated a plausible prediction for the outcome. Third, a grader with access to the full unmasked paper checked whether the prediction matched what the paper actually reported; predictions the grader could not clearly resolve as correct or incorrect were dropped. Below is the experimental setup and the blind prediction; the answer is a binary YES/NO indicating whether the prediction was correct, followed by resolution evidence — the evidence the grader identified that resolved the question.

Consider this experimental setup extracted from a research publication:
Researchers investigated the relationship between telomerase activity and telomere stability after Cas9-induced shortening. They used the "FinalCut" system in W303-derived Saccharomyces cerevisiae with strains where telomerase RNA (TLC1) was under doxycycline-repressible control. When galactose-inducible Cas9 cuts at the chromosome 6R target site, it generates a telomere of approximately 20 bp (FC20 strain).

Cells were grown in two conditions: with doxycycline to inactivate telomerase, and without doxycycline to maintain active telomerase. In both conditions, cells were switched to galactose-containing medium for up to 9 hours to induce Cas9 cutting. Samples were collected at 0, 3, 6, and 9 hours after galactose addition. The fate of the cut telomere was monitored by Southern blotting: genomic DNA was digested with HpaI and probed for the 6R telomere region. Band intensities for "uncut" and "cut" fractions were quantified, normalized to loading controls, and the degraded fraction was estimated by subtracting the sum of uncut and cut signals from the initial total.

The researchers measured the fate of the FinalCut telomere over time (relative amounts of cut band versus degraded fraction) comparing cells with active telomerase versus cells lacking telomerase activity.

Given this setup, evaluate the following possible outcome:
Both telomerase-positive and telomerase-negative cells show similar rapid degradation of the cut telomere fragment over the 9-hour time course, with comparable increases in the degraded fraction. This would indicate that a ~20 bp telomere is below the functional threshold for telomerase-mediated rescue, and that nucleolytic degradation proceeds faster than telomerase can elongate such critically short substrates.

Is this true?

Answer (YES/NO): YES